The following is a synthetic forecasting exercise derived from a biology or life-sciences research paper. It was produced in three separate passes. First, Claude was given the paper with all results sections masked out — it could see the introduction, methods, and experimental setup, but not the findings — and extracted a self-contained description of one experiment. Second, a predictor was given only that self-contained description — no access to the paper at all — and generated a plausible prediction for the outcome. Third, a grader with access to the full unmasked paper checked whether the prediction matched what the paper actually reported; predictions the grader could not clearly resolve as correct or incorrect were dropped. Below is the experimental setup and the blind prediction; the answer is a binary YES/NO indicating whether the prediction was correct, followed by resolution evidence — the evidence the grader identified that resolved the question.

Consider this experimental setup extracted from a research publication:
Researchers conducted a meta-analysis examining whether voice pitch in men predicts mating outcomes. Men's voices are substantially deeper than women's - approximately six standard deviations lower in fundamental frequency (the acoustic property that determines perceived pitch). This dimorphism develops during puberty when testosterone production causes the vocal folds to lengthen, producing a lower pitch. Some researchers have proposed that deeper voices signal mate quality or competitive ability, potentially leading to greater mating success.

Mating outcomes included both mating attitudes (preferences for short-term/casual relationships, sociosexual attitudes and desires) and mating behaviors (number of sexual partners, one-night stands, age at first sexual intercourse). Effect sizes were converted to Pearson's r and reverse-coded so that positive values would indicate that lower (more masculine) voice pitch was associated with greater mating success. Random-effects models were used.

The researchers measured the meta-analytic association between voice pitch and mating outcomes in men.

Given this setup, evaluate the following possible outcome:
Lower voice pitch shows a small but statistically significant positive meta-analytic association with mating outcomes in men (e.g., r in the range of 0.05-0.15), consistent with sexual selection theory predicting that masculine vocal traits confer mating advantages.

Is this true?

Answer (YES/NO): YES